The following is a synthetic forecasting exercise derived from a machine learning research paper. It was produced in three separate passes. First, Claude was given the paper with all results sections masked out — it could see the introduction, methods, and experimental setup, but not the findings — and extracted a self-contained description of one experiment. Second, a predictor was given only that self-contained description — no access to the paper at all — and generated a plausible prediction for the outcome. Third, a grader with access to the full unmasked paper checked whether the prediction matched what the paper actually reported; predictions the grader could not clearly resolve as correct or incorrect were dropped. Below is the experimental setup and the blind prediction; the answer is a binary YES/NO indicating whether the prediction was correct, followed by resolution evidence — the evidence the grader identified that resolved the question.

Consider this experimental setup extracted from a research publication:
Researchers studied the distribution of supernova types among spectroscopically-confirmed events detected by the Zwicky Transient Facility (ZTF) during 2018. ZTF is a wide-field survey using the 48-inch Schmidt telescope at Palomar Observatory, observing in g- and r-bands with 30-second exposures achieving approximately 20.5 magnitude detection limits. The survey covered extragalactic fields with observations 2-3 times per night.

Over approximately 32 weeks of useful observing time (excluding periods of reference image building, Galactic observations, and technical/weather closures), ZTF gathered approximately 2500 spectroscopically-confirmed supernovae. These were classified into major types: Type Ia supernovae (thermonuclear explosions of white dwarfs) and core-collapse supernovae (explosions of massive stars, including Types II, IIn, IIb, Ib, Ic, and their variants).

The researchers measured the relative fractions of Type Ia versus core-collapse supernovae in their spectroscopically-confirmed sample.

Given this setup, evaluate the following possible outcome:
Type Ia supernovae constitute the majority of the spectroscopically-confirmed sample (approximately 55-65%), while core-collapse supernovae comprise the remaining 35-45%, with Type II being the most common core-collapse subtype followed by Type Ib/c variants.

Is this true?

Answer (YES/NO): YES